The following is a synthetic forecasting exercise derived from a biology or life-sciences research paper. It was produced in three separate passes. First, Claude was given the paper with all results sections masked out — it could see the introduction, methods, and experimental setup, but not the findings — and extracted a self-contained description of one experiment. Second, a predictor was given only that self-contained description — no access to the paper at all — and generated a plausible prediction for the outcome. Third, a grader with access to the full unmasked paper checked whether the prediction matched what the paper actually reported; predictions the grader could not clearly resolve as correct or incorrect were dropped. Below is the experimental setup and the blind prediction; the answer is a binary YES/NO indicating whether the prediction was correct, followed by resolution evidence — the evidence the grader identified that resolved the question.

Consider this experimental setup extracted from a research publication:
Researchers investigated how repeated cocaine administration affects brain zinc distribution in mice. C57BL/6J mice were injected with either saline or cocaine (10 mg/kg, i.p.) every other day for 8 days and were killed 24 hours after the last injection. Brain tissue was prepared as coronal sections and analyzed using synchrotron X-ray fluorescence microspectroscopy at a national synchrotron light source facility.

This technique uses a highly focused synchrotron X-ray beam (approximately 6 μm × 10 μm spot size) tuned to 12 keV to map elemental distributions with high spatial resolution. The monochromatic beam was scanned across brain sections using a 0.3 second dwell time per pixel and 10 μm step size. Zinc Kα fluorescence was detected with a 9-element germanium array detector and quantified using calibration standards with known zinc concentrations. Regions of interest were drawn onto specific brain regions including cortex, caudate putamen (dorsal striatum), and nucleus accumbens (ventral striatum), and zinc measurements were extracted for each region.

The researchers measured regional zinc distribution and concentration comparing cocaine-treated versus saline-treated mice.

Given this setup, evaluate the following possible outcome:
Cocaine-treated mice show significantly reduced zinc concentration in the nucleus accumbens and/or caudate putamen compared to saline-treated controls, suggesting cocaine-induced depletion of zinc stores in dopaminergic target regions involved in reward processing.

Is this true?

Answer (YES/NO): NO